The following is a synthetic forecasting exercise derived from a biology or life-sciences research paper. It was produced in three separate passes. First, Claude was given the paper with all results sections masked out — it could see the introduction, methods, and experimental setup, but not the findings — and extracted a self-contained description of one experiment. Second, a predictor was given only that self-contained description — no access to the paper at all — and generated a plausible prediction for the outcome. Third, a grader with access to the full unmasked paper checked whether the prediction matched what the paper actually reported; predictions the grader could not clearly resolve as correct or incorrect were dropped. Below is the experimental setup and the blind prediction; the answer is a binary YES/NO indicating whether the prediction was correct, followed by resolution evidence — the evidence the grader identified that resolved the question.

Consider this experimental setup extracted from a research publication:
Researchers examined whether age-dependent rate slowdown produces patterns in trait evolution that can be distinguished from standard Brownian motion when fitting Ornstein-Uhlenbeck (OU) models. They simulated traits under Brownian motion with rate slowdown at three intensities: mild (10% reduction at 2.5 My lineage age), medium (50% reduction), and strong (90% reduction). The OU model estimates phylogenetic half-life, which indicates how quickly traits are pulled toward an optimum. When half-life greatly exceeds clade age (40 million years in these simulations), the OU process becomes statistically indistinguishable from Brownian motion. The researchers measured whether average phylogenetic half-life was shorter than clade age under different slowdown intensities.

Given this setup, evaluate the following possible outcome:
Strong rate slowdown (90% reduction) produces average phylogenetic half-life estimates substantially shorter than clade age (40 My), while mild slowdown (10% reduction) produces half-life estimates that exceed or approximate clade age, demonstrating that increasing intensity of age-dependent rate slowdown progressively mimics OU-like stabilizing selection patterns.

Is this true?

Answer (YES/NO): YES